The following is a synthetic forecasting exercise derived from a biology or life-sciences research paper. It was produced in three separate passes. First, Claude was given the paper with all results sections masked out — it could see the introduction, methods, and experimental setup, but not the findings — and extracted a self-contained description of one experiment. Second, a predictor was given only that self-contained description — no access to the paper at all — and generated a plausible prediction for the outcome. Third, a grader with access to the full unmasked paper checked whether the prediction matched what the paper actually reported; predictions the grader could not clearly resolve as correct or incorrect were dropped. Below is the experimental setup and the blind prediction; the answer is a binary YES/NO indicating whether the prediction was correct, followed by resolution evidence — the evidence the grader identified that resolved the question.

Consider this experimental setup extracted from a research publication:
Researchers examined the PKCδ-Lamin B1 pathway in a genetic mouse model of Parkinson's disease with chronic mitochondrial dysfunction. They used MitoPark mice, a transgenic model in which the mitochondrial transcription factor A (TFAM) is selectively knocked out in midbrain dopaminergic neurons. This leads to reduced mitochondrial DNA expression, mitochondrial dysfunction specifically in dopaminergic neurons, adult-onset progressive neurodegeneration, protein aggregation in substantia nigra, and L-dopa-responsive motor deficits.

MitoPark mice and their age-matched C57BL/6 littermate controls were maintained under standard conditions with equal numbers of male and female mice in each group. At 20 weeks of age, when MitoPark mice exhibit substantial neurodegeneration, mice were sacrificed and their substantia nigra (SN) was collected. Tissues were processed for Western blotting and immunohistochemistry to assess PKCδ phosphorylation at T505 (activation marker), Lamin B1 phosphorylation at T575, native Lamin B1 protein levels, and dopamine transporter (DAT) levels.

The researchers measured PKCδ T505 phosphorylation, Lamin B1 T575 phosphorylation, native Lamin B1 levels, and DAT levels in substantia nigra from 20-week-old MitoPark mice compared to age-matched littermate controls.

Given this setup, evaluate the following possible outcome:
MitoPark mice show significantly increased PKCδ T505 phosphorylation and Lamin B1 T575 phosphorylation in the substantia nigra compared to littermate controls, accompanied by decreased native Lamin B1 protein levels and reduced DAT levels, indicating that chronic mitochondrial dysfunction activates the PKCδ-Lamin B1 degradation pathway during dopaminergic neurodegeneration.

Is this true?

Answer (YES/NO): YES